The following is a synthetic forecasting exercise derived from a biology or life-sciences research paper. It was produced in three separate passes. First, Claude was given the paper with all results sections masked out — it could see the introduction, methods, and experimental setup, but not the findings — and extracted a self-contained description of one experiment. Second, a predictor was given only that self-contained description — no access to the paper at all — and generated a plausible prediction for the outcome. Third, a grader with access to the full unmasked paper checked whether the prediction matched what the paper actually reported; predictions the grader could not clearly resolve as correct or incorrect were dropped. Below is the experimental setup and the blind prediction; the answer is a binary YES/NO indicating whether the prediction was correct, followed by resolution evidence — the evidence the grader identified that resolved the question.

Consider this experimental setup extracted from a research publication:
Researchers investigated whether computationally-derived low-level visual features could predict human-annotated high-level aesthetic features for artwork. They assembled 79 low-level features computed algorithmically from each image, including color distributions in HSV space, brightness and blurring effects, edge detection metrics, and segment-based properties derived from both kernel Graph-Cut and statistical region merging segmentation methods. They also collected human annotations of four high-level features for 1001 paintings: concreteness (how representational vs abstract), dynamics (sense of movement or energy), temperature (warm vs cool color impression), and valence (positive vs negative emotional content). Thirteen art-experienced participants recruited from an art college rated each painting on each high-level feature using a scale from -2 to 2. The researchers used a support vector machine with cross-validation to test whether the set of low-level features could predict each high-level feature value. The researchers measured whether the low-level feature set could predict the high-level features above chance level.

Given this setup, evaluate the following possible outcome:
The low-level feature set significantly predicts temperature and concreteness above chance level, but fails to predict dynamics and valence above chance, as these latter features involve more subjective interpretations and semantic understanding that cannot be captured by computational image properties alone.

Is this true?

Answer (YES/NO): NO